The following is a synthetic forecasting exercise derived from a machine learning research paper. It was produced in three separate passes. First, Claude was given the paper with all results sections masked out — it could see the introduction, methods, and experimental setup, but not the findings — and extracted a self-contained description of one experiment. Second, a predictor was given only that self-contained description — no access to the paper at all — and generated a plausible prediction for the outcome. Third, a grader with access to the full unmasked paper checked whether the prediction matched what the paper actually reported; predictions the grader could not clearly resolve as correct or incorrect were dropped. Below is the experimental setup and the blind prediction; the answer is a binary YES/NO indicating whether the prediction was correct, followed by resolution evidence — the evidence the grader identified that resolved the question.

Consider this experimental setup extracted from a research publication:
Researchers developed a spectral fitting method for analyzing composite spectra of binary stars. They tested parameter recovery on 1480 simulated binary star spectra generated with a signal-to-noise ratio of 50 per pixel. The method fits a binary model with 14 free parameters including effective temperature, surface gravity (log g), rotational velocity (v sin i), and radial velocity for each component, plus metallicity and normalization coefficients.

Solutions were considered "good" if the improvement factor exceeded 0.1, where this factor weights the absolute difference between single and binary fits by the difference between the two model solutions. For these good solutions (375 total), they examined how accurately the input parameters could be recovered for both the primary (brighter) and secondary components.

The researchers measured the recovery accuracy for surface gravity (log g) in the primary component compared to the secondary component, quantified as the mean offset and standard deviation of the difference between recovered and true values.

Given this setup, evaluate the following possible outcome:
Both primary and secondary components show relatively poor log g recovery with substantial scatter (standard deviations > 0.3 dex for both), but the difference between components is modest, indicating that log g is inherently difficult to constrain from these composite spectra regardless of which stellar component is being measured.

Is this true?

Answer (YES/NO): NO